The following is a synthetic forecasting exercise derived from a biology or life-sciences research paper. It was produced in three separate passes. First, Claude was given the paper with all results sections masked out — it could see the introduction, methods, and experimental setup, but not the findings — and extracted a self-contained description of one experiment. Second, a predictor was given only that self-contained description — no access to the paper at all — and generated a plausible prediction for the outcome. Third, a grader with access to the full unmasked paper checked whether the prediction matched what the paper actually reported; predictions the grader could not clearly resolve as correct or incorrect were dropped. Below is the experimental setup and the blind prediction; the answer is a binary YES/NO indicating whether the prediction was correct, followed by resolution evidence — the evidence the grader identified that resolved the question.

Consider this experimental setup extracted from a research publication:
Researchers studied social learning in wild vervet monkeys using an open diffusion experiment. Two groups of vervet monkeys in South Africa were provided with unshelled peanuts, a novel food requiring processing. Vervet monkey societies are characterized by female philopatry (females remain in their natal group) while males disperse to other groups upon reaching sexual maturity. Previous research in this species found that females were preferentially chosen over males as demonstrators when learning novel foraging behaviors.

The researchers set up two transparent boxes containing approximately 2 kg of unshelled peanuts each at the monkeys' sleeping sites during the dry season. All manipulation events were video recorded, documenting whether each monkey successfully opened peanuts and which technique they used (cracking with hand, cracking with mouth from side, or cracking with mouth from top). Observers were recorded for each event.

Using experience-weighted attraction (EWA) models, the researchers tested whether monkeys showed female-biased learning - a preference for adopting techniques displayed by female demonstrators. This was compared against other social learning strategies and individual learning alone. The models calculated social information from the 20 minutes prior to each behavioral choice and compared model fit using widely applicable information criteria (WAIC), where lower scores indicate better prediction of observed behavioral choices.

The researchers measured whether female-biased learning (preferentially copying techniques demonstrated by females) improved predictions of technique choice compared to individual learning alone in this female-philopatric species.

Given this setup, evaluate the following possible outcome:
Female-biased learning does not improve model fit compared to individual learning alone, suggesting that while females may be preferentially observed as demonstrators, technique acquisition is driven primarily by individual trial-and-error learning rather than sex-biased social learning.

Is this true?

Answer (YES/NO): NO